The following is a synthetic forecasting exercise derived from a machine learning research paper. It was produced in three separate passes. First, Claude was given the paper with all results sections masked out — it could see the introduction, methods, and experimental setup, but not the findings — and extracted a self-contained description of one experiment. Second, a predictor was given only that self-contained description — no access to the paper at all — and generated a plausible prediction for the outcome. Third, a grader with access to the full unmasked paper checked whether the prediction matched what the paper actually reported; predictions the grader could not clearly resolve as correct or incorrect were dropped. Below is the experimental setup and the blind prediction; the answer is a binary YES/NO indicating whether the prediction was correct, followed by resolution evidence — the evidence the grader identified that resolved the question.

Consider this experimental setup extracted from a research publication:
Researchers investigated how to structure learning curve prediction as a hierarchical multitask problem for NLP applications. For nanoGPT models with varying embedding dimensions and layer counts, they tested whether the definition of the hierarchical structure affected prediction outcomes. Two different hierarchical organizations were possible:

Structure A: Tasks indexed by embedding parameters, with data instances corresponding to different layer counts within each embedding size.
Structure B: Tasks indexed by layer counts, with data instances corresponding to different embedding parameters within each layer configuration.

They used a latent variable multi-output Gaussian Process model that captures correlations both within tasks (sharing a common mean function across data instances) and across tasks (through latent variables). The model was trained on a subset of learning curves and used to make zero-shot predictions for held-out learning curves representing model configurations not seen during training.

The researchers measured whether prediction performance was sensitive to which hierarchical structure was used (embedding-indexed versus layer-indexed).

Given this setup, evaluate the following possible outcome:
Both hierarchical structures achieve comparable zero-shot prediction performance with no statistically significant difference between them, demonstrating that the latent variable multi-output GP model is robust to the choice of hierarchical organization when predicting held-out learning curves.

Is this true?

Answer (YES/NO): YES